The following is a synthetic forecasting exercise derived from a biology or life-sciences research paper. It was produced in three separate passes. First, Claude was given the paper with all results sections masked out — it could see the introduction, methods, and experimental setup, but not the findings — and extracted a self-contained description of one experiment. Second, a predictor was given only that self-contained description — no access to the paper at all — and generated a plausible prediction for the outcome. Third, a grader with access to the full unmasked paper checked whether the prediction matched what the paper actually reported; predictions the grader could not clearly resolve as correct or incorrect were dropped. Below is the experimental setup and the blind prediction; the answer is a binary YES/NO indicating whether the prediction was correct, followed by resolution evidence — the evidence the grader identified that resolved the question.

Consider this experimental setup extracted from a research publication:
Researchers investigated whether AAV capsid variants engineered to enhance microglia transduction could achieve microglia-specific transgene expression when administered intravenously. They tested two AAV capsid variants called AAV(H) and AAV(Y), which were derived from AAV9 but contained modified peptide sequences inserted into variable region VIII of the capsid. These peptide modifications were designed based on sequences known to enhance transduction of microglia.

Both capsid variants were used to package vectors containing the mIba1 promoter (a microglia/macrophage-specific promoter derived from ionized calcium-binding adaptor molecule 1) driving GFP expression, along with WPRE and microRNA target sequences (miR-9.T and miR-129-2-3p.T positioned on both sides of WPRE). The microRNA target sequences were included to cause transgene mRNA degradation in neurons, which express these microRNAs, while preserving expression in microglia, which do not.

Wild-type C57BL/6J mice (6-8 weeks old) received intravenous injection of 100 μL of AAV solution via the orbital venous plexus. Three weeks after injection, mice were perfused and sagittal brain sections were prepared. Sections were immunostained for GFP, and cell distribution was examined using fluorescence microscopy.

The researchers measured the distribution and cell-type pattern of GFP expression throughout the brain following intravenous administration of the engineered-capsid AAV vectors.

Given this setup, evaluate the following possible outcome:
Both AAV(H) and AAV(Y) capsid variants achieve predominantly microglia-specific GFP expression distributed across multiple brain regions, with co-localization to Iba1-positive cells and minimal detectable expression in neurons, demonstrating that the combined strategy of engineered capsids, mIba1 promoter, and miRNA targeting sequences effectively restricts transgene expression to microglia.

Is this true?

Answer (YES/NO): NO